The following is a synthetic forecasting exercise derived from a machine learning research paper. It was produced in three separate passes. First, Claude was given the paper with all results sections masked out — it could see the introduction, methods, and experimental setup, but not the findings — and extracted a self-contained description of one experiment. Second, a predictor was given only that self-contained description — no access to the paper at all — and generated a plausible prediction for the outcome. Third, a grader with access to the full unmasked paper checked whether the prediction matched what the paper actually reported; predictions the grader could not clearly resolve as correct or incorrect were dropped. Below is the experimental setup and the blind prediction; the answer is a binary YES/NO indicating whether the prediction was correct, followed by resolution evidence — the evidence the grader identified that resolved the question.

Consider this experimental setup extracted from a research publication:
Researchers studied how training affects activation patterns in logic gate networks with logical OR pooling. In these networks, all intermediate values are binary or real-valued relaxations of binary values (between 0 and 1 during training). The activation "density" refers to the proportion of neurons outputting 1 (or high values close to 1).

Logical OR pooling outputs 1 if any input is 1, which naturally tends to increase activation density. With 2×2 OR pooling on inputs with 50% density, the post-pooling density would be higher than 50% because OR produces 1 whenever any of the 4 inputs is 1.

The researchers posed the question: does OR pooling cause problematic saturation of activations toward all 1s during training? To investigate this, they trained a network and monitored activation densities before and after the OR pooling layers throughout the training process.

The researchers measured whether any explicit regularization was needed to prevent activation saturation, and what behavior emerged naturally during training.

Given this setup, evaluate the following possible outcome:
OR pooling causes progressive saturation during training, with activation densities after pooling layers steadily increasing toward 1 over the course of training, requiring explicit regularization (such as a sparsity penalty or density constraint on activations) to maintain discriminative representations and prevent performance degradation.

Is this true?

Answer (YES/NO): NO